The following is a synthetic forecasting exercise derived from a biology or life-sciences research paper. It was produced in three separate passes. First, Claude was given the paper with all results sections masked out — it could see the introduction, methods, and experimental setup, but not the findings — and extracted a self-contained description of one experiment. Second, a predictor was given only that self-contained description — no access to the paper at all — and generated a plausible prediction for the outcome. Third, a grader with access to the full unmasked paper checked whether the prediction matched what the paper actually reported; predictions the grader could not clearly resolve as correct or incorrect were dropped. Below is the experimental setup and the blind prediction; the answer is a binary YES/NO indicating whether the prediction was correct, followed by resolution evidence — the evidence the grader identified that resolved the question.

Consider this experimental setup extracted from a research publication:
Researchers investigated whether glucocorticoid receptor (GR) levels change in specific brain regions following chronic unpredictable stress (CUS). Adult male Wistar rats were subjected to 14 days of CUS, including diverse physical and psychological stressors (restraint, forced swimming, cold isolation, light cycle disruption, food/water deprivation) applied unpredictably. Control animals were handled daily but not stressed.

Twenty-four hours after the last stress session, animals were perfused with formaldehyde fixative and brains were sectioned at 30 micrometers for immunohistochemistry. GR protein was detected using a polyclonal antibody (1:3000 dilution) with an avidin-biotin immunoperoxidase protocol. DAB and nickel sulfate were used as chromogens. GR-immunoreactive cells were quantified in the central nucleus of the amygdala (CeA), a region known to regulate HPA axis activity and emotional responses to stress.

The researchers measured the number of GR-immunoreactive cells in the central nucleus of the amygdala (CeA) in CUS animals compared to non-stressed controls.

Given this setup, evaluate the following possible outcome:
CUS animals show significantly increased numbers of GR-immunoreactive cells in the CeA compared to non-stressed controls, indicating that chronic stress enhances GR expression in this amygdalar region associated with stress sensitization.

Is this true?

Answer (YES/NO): YES